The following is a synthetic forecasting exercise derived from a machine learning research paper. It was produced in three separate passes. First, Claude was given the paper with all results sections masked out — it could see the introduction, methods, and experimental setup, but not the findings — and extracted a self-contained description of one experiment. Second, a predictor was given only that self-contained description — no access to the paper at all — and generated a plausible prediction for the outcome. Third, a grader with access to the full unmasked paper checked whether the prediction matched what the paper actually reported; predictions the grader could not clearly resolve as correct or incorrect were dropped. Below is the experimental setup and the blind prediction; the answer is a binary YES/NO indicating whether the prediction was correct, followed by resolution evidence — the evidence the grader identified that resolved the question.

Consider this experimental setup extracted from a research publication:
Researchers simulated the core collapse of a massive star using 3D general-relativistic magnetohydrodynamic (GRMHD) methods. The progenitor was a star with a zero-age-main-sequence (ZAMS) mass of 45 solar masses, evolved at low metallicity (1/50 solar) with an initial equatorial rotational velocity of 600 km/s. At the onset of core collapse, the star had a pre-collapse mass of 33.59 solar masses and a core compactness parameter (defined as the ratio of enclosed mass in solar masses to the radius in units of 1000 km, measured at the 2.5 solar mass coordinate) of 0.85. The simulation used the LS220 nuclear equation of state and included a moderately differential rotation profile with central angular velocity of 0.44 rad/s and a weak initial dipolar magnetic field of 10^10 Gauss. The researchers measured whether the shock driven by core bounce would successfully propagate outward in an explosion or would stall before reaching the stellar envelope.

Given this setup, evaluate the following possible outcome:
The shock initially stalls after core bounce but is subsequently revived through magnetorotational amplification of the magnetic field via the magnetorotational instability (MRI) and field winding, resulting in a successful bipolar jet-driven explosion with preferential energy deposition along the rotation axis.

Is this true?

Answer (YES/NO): NO